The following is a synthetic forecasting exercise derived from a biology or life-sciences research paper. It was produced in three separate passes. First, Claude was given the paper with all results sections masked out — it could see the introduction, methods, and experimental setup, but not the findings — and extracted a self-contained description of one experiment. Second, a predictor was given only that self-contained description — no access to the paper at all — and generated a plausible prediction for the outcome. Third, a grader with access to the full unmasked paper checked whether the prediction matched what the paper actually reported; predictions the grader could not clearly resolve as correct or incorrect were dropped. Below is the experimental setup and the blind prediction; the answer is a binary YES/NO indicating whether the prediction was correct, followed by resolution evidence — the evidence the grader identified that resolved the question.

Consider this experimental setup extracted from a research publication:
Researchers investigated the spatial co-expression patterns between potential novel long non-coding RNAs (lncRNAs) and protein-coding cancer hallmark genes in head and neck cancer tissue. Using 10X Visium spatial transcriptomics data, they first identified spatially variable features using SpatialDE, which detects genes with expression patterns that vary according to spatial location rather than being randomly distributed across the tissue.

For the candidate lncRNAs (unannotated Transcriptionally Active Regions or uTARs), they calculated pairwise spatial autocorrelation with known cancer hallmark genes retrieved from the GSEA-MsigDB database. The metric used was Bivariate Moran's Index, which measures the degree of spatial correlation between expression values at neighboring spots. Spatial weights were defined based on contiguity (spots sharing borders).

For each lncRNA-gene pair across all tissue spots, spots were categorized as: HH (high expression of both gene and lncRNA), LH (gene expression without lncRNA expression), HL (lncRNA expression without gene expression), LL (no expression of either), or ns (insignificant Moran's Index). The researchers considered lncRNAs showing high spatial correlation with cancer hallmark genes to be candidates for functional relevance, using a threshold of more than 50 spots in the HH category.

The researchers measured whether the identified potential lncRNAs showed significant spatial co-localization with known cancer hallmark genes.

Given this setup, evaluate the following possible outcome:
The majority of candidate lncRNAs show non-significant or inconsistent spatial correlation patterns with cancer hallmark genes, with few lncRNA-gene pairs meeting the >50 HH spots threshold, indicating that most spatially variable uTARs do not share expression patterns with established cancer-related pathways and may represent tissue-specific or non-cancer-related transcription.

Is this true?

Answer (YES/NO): NO